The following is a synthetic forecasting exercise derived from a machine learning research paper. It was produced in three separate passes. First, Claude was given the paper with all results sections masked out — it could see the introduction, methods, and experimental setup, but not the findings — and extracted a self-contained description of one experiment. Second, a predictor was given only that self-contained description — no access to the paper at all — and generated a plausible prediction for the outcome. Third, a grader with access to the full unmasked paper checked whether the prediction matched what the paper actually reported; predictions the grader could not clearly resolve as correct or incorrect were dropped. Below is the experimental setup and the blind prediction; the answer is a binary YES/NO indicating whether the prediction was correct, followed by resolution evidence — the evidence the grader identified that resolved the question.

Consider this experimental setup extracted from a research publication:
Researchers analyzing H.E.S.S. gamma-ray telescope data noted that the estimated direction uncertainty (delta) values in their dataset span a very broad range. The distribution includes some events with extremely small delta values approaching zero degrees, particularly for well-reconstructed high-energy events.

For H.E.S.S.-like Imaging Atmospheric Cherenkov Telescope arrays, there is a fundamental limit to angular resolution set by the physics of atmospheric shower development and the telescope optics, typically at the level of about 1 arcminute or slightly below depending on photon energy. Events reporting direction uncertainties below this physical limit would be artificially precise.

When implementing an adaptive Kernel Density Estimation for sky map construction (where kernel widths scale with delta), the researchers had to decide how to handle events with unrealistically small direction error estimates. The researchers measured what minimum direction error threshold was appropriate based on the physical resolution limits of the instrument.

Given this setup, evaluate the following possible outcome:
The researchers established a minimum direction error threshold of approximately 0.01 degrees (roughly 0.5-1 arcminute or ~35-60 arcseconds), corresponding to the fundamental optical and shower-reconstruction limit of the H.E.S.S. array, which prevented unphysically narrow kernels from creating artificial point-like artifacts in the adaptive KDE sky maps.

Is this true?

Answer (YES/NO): YES